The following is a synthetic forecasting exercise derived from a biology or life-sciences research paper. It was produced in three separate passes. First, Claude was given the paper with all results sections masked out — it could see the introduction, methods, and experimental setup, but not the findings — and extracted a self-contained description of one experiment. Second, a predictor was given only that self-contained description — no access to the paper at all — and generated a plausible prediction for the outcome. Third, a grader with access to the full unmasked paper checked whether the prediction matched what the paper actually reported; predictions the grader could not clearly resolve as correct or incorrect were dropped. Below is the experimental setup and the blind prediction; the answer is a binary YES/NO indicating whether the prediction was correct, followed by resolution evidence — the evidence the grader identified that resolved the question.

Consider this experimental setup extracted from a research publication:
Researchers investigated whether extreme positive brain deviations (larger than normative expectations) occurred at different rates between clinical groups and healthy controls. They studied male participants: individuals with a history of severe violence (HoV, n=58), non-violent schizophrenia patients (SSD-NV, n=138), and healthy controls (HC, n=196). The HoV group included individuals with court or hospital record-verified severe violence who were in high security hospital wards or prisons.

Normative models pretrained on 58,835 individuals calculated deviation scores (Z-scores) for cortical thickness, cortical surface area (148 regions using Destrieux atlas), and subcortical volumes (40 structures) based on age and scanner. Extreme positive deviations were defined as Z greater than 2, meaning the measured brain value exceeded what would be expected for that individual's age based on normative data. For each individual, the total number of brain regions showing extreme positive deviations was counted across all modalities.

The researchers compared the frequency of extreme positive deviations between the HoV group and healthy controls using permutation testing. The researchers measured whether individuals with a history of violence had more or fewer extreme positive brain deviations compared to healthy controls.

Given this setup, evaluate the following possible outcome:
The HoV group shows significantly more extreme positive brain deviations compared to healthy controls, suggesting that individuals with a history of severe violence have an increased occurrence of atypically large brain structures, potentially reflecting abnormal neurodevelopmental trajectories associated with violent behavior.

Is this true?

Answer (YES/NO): YES